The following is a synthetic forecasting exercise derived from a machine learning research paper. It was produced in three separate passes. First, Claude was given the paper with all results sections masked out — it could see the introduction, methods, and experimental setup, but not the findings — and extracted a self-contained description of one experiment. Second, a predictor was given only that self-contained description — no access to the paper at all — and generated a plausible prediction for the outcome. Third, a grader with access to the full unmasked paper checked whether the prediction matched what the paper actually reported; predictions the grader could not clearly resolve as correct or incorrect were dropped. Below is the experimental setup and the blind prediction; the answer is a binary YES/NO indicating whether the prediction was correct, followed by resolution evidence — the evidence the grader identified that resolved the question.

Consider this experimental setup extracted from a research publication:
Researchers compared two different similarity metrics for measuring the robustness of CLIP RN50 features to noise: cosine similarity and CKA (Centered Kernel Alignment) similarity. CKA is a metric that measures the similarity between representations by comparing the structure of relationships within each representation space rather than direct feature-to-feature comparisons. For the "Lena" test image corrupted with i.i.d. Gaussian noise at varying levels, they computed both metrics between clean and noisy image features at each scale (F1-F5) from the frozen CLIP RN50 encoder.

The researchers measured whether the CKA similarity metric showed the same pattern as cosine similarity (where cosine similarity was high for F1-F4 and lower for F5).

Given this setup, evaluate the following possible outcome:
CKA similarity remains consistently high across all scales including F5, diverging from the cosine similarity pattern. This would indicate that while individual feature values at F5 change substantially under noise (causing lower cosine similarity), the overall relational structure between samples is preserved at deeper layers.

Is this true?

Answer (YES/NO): NO